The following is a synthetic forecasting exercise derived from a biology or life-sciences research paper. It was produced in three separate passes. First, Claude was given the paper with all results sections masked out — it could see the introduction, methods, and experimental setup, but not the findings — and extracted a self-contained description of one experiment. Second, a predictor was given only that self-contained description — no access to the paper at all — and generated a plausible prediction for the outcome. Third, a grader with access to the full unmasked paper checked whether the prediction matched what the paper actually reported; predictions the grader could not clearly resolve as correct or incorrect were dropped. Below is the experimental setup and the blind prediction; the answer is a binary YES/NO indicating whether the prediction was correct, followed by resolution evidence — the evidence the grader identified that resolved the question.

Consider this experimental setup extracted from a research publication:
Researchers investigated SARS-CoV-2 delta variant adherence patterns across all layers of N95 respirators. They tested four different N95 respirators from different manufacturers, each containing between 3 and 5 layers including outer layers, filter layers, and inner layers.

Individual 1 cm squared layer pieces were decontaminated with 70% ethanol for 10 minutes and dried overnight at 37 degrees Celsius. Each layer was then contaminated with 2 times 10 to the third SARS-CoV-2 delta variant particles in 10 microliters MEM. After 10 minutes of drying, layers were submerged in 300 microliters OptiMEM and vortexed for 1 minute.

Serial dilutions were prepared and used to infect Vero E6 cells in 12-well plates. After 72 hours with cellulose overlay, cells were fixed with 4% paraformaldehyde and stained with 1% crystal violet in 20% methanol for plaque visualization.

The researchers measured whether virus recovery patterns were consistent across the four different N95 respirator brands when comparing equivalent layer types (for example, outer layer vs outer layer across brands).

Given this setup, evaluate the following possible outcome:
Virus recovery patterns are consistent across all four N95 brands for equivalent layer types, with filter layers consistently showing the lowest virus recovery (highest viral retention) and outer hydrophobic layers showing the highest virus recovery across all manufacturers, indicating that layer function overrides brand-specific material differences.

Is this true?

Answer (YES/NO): NO